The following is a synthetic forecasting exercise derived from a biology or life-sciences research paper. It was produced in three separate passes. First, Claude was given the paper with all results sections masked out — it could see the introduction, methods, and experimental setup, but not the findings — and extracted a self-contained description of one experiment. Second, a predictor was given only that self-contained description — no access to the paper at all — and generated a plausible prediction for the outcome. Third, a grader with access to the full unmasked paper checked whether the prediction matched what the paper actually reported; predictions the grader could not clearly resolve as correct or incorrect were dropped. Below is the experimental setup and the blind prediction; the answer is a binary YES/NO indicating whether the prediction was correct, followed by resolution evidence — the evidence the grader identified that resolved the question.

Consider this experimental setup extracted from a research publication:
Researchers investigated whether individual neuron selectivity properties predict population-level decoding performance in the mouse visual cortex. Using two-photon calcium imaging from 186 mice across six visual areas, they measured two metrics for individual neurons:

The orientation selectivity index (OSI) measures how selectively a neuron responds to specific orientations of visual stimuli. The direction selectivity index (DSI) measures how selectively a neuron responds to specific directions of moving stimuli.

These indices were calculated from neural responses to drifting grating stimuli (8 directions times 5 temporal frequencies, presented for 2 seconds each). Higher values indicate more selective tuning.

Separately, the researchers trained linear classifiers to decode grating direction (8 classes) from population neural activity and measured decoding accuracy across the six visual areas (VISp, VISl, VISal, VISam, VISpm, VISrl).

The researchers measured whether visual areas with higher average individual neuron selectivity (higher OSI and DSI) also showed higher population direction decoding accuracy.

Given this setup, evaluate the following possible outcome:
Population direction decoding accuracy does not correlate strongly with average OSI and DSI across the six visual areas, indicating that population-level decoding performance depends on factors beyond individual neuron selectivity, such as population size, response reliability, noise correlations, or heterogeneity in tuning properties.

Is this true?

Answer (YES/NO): YES